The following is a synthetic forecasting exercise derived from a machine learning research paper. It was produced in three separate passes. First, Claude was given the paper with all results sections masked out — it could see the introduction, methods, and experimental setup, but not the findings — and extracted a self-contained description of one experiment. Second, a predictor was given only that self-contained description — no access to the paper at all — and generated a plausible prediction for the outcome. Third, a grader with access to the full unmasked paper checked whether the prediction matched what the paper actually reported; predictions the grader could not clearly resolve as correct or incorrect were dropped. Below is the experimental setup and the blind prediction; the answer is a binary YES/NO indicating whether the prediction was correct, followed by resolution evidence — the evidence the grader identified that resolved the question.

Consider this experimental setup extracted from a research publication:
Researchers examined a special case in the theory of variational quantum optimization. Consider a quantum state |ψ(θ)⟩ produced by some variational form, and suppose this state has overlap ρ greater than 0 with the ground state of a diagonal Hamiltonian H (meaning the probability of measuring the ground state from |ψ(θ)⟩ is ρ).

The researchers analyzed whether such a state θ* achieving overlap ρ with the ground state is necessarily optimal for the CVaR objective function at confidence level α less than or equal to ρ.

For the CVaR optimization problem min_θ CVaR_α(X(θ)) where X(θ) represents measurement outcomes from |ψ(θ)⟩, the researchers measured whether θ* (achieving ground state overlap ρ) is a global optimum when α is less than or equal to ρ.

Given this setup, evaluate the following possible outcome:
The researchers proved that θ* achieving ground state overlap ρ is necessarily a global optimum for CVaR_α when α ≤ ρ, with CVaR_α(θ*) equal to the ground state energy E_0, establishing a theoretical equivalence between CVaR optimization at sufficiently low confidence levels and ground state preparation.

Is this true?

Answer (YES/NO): NO